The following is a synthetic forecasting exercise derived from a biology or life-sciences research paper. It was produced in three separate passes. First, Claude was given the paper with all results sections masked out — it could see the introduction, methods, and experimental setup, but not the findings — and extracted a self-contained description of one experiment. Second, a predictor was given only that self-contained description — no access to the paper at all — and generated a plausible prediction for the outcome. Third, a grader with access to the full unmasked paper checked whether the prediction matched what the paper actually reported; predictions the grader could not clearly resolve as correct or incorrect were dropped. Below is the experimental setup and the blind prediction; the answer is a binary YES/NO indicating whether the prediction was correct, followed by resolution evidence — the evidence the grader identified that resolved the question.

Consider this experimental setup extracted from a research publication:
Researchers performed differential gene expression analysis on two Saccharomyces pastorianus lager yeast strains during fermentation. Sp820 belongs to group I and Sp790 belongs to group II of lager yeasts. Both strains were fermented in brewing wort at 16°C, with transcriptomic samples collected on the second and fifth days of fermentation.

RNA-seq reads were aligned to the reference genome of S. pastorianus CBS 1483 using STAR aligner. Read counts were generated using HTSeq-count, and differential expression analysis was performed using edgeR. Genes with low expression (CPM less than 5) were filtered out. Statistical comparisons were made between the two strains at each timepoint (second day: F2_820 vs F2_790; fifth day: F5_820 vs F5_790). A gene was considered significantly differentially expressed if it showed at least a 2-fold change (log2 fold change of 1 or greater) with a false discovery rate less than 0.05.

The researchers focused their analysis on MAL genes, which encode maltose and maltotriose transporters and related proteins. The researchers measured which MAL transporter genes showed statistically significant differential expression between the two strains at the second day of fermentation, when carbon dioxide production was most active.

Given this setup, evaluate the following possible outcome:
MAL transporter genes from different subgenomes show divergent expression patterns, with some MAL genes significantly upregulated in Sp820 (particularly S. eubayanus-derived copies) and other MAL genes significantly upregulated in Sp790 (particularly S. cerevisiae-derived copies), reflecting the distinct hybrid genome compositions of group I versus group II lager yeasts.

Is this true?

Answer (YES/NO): NO